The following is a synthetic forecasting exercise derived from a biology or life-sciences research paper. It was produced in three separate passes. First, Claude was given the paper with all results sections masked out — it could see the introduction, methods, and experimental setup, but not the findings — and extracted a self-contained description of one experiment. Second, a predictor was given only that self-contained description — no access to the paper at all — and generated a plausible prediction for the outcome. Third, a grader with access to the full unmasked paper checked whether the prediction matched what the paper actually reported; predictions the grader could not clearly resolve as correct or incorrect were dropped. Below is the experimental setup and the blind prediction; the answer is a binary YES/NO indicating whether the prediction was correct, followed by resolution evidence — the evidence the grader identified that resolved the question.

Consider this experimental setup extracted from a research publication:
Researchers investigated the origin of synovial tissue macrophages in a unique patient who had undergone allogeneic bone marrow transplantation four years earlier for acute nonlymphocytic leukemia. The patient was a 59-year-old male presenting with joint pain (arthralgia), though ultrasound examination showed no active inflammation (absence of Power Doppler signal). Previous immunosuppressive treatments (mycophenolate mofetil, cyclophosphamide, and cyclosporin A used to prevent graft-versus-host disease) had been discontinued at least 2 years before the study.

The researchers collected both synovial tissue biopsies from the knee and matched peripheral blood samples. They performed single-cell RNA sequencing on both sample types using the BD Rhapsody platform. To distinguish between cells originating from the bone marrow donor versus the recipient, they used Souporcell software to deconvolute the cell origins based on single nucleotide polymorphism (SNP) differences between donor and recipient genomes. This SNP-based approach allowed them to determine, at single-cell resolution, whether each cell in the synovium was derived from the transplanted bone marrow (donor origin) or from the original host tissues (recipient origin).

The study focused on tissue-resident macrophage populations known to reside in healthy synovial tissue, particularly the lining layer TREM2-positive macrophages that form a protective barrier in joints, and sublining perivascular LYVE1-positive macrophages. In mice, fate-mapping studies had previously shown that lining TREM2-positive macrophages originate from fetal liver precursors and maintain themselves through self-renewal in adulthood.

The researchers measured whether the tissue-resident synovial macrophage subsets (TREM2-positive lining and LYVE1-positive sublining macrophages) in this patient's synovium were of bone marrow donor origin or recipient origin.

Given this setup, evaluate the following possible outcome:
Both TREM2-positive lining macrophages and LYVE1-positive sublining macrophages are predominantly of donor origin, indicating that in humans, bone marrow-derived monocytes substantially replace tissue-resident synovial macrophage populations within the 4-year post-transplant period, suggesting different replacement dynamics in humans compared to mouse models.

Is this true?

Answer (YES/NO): YES